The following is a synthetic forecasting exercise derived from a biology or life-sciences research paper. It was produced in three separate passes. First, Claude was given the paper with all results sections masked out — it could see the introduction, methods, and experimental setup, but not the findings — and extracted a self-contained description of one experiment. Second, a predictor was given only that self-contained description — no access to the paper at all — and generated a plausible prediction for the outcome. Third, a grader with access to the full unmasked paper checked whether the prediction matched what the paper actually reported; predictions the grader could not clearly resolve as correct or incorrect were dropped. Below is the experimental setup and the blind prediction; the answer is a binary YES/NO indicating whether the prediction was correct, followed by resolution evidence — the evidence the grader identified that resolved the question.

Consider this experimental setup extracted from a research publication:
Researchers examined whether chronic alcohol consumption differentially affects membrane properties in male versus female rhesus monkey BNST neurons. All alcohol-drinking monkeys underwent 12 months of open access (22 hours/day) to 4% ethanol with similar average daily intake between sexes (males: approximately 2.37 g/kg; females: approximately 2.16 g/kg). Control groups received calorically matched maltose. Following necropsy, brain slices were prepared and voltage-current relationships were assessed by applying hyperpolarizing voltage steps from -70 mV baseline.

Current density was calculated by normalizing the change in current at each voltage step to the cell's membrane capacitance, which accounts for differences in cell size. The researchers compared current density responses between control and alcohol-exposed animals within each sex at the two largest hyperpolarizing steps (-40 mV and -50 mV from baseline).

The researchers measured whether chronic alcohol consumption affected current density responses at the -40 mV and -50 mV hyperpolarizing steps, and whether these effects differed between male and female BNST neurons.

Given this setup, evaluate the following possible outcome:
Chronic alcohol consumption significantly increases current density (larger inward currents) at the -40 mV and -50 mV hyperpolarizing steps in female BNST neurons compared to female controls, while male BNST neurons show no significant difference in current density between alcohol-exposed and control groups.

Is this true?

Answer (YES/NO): NO